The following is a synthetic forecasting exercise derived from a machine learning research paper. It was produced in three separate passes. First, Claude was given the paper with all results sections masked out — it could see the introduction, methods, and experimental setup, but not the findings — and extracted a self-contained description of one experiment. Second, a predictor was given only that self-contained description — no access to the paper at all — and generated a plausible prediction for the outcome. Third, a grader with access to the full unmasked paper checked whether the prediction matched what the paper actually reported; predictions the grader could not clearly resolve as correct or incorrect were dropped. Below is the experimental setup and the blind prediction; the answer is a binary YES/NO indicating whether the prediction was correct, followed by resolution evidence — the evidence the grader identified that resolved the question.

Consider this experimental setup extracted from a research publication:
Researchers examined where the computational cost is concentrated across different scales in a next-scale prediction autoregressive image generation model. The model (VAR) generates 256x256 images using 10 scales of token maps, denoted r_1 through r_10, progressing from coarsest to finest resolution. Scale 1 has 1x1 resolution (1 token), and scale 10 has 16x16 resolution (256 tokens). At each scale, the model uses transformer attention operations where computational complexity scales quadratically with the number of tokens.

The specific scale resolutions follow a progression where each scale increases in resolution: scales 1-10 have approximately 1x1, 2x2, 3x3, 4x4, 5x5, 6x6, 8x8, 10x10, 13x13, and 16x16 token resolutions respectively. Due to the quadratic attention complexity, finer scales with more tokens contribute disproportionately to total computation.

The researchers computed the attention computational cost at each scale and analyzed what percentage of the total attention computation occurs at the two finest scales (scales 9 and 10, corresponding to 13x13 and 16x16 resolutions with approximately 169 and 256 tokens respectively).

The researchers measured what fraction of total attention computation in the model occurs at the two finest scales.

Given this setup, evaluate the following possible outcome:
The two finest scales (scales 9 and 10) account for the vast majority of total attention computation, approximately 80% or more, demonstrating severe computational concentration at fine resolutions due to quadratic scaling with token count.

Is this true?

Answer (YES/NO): NO